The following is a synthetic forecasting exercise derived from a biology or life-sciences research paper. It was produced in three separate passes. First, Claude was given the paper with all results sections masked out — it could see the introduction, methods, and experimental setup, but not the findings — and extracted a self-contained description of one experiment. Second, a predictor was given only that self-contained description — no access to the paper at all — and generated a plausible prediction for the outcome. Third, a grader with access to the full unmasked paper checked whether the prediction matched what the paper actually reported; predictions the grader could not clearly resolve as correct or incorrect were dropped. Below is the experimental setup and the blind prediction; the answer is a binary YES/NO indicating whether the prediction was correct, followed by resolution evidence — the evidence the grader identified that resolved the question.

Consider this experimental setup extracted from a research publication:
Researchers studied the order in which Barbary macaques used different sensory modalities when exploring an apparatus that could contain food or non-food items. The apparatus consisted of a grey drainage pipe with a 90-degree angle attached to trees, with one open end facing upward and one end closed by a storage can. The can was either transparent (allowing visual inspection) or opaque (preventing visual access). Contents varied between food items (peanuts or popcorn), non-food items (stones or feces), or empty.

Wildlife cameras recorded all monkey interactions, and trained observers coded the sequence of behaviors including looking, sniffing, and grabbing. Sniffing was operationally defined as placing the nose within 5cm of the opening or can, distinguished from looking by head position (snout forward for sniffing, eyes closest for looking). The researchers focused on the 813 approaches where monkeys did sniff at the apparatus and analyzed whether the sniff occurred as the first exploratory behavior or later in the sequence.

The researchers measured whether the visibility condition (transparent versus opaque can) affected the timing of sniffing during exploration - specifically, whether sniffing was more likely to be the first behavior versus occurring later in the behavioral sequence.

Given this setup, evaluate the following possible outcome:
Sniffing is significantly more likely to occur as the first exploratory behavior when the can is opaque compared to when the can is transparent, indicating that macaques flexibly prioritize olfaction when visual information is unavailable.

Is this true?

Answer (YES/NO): YES